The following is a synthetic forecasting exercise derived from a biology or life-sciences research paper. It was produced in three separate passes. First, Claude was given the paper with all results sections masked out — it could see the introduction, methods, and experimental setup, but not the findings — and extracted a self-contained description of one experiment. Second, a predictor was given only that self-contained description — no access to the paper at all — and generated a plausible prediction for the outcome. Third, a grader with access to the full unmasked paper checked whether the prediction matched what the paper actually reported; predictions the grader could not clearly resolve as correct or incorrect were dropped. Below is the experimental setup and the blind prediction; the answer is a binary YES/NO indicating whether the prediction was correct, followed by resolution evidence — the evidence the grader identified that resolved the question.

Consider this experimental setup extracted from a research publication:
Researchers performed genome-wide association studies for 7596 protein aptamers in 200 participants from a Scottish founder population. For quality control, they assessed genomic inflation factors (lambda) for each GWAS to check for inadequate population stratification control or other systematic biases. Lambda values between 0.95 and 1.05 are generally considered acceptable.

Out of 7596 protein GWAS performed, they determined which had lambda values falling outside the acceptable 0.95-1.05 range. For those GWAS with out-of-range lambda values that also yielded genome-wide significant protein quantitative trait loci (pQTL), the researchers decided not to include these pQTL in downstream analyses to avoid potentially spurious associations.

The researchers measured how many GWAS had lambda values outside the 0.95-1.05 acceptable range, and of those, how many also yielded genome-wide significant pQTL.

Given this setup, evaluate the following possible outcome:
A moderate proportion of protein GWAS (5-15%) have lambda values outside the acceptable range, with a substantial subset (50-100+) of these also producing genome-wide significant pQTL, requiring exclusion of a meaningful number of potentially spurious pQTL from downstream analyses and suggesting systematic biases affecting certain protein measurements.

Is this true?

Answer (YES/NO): NO